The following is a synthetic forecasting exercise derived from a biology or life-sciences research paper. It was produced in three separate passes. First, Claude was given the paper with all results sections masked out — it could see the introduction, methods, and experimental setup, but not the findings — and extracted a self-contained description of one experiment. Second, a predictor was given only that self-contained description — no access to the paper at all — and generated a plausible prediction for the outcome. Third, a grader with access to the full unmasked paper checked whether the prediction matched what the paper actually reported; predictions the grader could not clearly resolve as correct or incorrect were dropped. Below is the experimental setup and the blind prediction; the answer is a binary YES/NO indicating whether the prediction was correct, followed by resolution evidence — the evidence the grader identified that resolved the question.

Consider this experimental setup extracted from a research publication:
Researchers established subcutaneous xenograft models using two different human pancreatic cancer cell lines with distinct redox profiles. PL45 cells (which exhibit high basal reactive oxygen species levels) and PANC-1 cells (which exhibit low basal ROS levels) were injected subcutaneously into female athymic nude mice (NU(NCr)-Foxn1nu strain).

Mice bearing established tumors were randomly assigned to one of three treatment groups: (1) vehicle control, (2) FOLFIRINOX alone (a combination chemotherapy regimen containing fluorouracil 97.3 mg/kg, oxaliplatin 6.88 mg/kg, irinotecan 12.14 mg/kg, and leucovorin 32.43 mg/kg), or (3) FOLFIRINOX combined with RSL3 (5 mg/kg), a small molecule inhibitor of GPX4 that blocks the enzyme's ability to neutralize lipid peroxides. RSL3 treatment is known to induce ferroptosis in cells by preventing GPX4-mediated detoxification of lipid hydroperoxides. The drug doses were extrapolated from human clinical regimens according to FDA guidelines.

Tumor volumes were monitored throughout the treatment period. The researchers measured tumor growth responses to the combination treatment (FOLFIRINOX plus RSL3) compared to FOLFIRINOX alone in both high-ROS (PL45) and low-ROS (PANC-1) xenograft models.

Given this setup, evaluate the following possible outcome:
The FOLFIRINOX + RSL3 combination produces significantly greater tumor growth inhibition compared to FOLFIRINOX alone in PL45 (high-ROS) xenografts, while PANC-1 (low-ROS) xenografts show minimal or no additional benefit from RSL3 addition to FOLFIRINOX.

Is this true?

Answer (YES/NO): YES